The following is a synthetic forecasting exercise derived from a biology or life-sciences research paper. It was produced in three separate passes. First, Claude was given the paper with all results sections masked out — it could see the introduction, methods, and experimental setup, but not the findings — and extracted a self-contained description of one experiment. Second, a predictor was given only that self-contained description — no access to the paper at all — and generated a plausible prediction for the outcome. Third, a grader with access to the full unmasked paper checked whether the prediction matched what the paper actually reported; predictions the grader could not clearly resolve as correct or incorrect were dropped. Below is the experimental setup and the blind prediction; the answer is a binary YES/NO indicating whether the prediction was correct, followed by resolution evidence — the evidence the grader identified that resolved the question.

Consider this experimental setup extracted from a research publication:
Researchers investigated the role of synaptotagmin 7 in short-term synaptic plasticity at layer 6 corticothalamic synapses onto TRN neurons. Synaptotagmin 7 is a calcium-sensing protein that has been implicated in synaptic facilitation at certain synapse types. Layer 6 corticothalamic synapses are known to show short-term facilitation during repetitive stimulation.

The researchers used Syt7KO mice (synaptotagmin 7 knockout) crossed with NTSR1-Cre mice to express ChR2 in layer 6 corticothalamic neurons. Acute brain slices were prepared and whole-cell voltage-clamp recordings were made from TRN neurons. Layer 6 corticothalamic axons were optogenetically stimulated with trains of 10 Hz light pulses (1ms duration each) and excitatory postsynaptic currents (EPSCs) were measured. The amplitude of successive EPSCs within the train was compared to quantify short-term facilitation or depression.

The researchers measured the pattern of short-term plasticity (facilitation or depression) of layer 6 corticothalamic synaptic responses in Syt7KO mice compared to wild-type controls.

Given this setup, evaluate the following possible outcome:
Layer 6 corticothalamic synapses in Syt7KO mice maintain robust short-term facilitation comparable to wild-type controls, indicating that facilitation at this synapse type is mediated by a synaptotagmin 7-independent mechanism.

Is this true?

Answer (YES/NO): NO